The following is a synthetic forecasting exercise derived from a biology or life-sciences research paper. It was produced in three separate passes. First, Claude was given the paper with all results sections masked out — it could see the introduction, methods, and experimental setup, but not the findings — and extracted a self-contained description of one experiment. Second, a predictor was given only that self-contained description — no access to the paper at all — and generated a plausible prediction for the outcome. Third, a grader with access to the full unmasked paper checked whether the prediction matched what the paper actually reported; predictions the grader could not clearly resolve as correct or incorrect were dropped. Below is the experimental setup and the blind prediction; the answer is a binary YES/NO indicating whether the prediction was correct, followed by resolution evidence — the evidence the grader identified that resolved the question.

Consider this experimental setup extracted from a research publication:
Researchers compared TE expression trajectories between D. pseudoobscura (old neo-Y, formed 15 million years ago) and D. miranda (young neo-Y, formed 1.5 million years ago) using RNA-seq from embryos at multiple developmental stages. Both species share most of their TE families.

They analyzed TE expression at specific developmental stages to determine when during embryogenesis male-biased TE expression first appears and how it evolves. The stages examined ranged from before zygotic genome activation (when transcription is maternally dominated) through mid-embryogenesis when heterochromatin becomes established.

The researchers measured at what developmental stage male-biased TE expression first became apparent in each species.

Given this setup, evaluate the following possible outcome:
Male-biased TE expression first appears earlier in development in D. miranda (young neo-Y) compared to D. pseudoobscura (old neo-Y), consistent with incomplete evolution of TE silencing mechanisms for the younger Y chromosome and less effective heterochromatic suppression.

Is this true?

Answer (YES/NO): NO